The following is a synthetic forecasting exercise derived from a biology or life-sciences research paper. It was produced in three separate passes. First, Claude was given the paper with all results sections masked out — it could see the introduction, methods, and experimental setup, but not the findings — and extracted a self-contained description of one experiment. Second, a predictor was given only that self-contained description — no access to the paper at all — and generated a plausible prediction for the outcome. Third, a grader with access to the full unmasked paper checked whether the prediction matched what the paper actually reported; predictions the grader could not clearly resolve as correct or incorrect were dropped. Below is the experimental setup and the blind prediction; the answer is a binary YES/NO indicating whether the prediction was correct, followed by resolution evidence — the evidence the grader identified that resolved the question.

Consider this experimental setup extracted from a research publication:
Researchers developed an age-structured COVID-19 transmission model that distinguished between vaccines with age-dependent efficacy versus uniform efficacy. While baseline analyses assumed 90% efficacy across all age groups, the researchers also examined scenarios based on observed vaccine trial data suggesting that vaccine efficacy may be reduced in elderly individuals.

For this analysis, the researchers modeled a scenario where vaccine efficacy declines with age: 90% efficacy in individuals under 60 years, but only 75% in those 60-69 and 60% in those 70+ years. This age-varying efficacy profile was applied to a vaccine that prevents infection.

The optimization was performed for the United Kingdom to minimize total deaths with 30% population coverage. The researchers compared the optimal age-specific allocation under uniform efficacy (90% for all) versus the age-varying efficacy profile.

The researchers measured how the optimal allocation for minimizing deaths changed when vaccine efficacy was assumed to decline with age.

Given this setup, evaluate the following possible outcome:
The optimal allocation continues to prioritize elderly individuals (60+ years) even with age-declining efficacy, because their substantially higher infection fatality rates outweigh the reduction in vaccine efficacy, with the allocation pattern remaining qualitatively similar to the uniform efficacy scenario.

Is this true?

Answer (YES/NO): YES